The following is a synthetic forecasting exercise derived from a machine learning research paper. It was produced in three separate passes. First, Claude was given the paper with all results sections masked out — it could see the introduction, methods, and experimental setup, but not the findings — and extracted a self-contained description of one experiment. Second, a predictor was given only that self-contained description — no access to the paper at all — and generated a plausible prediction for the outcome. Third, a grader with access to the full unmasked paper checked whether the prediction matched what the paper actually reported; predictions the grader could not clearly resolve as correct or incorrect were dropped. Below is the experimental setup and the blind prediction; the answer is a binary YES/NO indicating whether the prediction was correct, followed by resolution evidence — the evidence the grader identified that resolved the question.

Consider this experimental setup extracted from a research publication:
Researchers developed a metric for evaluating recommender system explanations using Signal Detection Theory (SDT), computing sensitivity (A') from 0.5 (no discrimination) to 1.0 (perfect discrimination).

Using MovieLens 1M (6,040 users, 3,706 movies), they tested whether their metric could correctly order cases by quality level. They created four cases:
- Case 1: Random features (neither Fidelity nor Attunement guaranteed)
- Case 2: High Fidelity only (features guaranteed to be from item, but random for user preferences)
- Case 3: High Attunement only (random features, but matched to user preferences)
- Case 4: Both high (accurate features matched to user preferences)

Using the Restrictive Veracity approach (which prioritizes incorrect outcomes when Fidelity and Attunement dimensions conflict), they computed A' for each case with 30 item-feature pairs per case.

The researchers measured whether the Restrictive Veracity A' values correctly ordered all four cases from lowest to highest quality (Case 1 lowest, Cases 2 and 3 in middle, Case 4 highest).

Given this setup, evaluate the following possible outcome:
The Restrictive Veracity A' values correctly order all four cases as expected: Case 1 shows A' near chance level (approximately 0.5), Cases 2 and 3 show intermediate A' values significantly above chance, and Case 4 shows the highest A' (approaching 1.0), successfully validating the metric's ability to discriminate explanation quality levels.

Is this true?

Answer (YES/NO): YES